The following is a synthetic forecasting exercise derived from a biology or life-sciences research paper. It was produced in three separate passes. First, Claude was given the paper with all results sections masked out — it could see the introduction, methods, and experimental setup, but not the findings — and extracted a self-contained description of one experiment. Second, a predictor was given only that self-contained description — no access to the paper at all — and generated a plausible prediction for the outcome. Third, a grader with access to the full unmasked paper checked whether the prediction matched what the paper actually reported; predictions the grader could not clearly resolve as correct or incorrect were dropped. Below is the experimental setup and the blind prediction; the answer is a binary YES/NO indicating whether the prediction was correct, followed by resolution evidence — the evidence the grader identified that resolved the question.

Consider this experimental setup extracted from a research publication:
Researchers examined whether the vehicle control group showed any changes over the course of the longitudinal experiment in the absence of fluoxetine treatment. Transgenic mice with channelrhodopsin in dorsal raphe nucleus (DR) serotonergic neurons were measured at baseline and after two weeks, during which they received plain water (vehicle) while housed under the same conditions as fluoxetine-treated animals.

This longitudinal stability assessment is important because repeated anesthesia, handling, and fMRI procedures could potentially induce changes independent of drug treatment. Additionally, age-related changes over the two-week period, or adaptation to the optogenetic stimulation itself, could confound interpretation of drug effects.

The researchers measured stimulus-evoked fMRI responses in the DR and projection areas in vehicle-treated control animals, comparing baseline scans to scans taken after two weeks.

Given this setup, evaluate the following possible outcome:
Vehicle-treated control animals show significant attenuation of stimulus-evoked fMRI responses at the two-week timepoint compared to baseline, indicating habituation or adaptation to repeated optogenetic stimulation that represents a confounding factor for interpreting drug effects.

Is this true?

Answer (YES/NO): NO